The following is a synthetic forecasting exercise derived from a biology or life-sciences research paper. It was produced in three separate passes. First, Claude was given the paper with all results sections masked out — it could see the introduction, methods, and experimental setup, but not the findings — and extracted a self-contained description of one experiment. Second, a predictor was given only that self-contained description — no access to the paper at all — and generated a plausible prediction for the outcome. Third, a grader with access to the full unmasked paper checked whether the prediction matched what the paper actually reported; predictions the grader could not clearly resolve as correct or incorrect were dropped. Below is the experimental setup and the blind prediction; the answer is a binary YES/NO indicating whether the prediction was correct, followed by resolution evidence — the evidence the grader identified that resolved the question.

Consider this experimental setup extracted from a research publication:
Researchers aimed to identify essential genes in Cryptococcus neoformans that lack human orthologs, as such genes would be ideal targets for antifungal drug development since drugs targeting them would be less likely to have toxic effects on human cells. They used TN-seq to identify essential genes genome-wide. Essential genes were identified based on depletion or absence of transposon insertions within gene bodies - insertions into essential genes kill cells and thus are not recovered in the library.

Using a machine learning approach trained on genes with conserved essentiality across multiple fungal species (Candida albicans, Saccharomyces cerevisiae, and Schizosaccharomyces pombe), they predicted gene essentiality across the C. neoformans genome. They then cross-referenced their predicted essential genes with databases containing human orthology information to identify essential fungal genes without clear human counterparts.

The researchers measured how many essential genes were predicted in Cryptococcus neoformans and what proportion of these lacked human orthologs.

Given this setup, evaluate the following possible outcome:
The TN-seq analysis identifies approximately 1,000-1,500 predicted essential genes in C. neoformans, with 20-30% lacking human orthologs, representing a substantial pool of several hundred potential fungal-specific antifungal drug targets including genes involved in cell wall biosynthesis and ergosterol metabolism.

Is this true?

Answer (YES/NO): NO